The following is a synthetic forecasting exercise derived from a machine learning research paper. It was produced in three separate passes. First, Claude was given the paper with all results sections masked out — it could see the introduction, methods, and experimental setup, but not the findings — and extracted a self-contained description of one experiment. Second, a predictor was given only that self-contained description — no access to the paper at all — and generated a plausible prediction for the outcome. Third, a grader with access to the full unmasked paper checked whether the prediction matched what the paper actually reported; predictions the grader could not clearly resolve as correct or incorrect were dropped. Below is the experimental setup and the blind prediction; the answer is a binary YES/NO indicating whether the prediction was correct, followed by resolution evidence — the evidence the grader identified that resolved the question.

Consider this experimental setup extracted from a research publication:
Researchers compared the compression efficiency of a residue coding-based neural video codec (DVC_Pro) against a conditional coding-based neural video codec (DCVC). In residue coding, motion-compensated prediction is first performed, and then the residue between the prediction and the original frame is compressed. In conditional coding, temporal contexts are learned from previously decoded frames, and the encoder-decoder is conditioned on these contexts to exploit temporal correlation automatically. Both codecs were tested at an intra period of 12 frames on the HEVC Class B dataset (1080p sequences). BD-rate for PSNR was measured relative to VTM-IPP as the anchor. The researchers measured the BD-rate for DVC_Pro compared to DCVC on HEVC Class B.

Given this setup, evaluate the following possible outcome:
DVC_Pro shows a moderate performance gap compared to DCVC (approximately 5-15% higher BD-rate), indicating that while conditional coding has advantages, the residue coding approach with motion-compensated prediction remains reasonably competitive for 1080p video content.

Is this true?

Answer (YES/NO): NO